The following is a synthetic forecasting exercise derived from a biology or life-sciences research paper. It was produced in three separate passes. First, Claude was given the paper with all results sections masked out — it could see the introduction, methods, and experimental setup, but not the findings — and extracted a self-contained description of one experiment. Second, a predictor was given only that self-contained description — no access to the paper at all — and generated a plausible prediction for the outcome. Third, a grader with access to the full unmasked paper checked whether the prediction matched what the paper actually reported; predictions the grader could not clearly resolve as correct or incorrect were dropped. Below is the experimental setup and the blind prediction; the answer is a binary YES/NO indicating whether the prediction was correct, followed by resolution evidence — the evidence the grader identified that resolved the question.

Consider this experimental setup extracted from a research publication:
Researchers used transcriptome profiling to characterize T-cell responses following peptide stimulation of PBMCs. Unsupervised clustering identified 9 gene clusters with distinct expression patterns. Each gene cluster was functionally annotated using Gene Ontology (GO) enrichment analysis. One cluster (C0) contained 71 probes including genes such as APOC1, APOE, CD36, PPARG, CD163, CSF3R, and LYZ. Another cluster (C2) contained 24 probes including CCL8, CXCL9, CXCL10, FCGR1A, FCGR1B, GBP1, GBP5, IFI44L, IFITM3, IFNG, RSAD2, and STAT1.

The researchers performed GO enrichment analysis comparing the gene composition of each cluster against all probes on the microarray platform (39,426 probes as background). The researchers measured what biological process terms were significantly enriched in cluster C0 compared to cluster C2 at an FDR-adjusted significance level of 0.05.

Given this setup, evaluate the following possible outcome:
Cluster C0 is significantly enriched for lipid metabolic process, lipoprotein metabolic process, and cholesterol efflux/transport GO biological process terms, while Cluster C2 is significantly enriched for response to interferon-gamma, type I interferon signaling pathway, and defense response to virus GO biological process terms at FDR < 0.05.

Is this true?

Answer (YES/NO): NO